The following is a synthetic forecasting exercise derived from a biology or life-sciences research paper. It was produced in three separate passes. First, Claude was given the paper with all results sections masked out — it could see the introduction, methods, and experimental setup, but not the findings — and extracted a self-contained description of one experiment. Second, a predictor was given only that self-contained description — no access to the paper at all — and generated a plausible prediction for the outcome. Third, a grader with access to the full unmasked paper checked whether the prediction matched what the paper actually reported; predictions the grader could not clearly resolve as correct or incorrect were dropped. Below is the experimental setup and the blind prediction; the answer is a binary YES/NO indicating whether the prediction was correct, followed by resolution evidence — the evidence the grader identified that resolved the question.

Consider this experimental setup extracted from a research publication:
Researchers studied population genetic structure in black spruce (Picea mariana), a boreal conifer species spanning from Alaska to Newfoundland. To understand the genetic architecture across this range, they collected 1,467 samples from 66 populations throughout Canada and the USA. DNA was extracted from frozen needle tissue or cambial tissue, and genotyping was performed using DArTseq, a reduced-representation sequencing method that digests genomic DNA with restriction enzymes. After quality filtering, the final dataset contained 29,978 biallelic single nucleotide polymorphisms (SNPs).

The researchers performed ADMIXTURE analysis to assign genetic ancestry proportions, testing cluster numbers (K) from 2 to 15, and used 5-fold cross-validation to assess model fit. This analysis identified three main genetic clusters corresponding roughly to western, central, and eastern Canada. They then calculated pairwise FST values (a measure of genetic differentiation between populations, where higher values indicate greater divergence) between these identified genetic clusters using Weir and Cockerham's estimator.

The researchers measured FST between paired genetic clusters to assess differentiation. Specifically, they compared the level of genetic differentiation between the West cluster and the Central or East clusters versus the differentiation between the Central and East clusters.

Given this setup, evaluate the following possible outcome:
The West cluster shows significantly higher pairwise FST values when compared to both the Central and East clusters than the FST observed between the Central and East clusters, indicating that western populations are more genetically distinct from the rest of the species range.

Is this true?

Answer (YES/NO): YES